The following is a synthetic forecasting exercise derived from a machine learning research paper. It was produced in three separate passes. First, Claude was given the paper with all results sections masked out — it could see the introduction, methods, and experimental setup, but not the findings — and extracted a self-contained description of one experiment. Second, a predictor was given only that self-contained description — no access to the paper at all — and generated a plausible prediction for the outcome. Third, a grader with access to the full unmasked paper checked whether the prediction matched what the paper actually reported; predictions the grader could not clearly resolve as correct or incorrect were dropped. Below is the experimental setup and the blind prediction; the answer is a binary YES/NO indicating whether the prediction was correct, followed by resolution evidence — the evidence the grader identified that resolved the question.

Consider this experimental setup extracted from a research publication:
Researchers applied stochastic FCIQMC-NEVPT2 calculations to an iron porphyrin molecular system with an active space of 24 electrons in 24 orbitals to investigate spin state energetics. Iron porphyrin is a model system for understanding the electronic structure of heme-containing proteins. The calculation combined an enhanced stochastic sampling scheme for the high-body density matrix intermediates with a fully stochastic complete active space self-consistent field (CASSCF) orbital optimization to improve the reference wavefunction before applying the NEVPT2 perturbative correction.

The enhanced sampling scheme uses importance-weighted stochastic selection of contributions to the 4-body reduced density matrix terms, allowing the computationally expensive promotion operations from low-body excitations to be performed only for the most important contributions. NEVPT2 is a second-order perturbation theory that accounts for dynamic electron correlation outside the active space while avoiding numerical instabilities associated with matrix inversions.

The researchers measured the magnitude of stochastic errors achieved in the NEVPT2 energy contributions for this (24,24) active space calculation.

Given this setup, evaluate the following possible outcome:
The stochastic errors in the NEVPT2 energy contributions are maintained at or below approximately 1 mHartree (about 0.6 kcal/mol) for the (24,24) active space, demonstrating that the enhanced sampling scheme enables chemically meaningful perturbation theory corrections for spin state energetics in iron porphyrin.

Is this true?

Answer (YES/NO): YES